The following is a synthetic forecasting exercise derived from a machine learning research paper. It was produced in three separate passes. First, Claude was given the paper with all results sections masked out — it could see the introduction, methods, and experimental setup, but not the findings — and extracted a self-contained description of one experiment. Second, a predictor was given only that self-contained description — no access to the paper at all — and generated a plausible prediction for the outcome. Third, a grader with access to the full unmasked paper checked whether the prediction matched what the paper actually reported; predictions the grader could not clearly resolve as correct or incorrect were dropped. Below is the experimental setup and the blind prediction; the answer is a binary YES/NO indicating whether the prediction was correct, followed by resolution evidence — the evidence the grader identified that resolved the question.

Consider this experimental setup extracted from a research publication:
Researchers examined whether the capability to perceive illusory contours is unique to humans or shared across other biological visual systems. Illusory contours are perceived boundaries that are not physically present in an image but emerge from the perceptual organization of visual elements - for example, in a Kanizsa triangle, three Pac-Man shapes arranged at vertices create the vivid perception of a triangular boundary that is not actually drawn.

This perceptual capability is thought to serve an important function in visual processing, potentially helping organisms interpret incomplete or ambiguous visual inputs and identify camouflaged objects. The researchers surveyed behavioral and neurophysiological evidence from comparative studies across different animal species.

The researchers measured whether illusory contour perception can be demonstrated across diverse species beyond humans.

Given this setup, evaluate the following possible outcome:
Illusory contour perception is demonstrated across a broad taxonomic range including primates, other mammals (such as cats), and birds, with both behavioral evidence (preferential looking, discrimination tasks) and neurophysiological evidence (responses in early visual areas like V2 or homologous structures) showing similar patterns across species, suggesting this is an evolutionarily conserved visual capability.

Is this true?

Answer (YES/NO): NO